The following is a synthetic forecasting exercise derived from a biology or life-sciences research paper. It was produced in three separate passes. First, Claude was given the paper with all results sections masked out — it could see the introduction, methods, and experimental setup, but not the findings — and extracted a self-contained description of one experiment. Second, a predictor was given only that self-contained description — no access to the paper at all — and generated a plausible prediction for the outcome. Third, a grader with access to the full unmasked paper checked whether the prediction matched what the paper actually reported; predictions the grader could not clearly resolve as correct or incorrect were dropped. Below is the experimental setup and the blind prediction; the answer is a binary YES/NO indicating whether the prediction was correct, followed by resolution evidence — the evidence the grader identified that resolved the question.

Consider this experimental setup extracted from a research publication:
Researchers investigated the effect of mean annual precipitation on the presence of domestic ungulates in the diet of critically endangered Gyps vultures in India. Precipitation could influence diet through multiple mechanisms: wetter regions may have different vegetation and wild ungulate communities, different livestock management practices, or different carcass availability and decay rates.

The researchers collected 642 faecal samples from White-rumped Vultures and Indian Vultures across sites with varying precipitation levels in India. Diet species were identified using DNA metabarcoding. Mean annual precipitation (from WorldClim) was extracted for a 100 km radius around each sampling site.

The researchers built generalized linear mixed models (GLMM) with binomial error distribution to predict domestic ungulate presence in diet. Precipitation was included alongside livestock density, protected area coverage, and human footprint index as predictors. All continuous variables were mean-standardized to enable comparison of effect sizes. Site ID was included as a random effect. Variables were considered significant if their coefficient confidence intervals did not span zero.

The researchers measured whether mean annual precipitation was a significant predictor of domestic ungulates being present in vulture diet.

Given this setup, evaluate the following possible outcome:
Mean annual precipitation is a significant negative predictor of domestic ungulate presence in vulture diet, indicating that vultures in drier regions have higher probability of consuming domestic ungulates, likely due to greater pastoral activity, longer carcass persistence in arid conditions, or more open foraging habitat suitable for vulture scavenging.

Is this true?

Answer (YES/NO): NO